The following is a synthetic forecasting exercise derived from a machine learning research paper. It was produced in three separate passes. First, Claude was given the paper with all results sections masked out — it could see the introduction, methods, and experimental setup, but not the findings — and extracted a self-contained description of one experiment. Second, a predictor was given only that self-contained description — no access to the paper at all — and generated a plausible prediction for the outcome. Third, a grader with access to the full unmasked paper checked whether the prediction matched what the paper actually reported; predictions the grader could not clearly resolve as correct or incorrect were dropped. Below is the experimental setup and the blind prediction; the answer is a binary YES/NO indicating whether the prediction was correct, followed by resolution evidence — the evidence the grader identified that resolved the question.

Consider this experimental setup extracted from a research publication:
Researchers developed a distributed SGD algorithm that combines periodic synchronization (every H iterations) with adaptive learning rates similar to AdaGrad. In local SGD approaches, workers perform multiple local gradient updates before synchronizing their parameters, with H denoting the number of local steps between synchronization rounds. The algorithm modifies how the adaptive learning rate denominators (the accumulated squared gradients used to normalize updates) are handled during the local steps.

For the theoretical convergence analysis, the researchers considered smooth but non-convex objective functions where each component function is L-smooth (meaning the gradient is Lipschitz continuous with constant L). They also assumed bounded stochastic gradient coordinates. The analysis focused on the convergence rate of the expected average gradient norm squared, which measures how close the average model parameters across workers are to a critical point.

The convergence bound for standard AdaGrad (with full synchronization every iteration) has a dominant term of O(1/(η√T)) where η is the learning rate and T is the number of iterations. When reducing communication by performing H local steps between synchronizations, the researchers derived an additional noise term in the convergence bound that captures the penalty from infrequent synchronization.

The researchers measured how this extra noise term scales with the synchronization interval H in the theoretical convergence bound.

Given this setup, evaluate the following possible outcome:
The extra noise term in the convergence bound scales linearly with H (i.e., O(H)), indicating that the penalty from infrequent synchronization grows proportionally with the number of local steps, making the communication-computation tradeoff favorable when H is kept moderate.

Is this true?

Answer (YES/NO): NO